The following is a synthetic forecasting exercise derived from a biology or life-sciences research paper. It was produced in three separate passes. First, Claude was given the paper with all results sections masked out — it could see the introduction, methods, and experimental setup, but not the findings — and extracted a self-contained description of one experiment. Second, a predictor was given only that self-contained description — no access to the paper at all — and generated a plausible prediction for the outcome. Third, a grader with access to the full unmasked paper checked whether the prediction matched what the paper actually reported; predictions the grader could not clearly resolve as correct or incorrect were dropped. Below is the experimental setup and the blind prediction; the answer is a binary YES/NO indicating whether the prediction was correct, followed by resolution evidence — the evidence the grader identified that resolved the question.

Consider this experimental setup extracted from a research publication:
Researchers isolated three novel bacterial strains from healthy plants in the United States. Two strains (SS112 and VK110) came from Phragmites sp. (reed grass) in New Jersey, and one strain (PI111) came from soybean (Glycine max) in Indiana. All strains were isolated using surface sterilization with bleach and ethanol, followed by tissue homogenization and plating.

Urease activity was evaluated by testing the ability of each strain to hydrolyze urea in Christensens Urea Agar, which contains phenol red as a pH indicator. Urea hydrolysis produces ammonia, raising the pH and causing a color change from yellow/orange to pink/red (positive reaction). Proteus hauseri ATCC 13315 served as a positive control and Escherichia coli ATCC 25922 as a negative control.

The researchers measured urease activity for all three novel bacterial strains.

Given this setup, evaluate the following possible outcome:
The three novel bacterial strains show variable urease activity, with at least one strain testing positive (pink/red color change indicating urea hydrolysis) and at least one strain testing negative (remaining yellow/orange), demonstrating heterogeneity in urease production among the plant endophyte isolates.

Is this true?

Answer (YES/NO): YES